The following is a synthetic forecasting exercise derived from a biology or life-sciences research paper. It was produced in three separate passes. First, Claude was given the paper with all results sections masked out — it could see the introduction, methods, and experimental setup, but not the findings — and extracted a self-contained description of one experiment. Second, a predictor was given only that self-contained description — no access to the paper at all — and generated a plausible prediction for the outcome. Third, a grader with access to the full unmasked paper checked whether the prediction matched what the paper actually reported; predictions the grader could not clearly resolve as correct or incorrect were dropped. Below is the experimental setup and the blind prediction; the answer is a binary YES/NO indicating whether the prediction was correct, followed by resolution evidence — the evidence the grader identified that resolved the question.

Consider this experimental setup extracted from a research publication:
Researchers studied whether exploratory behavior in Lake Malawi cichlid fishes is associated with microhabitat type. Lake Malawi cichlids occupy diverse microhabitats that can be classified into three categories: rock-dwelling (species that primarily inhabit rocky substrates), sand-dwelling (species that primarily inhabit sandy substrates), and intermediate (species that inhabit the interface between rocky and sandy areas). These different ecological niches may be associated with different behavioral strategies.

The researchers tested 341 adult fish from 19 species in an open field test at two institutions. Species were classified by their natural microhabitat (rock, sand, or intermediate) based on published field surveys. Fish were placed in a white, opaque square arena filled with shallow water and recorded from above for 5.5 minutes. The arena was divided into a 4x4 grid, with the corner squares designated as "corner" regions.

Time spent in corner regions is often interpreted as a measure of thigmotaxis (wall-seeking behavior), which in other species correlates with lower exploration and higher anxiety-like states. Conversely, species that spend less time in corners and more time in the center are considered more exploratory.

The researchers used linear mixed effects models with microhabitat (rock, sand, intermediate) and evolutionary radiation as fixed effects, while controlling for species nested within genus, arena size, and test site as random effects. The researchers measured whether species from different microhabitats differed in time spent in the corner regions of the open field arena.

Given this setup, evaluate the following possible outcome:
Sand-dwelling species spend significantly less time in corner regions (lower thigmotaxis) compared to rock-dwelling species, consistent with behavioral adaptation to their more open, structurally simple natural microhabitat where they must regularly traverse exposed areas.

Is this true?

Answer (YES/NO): NO